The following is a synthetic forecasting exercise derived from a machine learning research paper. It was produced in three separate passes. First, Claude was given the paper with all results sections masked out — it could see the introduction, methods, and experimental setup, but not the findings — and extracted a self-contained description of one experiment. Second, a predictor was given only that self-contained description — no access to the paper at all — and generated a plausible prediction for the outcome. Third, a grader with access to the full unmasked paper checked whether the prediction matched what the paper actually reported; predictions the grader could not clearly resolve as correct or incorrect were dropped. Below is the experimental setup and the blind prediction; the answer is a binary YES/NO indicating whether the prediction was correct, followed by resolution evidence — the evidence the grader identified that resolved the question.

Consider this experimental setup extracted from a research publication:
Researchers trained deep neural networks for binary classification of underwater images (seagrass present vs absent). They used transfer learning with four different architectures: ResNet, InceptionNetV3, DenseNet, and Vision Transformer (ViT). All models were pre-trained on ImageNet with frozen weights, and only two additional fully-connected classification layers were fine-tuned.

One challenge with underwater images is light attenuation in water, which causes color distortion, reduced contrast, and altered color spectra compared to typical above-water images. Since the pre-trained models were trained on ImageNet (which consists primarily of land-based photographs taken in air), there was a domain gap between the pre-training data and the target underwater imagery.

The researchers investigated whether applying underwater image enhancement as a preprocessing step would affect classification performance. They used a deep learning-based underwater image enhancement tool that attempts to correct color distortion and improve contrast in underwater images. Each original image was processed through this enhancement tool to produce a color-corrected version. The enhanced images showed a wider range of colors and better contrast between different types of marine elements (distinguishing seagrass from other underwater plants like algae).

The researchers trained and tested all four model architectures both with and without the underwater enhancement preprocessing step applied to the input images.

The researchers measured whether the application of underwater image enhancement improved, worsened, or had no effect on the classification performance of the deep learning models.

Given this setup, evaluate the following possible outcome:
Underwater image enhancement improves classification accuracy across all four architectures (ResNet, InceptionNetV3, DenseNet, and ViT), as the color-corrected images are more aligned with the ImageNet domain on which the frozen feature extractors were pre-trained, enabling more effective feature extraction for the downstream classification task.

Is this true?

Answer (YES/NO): NO